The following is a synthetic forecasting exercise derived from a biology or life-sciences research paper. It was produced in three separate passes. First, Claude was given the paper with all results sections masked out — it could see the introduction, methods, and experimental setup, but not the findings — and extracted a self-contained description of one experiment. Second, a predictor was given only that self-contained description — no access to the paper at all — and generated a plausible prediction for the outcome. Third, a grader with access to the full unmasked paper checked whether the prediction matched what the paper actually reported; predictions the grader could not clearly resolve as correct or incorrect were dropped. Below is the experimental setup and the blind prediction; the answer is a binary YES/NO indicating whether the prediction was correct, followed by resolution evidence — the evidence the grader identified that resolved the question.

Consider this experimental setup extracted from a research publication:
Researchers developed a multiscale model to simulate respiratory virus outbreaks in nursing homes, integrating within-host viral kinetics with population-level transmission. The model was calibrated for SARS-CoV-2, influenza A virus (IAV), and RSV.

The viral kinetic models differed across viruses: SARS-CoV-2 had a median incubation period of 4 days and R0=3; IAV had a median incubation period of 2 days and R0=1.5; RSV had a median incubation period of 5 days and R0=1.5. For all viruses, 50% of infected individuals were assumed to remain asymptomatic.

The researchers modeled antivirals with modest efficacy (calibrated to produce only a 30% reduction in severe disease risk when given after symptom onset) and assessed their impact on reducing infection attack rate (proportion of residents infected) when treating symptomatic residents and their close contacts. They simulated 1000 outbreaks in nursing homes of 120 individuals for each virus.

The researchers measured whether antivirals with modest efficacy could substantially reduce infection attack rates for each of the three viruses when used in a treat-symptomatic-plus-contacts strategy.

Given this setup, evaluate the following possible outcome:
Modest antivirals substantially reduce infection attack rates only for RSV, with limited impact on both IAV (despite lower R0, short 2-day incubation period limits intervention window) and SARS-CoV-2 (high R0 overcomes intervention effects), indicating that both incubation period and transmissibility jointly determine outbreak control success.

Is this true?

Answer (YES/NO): NO